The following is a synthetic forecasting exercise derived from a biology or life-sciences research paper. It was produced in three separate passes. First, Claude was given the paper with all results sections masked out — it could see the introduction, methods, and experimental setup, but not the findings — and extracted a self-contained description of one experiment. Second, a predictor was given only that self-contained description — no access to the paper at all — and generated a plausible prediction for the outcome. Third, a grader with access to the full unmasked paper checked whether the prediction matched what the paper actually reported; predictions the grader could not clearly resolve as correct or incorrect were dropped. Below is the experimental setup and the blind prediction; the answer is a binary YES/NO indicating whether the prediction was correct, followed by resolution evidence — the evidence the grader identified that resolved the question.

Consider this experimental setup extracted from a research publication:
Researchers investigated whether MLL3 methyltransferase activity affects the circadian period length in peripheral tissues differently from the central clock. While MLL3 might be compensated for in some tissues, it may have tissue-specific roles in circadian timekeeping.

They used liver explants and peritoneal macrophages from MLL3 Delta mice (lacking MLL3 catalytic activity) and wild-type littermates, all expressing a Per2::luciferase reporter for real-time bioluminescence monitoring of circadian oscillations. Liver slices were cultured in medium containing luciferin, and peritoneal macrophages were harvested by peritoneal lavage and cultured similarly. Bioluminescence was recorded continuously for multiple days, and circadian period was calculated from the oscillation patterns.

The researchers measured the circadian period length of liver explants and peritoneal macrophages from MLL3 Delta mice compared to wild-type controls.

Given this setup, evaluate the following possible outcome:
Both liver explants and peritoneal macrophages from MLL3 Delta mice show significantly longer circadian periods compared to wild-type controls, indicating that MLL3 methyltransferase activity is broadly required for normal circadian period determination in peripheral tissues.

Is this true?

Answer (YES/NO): NO